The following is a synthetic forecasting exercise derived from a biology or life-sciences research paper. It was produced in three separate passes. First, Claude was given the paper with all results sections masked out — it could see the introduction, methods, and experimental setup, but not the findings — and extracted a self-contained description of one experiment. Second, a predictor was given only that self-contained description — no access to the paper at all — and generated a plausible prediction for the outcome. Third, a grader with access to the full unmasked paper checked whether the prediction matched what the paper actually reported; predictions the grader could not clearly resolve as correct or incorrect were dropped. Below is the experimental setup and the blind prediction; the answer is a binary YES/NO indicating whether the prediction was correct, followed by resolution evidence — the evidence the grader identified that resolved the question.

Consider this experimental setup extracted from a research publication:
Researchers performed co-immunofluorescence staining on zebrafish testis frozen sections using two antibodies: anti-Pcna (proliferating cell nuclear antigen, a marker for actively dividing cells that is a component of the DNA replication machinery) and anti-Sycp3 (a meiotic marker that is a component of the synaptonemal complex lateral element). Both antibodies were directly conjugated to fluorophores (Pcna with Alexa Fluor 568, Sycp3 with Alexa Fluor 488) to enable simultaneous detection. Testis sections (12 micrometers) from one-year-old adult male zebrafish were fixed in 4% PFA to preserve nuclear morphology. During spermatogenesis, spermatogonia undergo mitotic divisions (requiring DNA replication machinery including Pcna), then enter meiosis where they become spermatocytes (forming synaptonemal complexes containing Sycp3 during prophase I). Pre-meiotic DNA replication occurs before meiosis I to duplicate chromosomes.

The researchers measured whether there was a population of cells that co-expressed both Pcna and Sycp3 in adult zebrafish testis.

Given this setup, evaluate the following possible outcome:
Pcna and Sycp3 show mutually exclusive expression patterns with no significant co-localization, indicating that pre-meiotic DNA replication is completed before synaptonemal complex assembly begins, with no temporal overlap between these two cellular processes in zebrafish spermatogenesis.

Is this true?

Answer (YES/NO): NO